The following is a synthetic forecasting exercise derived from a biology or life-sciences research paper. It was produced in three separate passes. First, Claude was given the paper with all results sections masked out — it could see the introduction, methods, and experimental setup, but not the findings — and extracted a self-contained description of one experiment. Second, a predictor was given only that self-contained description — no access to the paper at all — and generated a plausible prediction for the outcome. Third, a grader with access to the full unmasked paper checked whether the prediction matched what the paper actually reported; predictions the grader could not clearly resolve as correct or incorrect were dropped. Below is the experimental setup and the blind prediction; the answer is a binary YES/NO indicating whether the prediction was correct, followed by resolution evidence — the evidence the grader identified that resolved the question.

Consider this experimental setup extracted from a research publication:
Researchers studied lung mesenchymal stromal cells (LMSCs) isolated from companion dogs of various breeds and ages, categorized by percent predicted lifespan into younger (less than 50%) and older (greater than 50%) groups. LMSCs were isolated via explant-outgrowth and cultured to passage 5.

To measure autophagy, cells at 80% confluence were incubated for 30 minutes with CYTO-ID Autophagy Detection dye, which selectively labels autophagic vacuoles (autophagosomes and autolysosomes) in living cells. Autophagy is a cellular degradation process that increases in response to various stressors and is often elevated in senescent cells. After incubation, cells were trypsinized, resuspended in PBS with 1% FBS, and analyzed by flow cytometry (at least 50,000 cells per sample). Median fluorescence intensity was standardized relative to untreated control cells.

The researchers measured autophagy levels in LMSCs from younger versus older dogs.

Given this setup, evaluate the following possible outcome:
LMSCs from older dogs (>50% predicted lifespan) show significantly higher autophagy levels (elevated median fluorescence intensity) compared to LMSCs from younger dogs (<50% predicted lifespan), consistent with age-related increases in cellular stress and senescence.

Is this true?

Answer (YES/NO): NO